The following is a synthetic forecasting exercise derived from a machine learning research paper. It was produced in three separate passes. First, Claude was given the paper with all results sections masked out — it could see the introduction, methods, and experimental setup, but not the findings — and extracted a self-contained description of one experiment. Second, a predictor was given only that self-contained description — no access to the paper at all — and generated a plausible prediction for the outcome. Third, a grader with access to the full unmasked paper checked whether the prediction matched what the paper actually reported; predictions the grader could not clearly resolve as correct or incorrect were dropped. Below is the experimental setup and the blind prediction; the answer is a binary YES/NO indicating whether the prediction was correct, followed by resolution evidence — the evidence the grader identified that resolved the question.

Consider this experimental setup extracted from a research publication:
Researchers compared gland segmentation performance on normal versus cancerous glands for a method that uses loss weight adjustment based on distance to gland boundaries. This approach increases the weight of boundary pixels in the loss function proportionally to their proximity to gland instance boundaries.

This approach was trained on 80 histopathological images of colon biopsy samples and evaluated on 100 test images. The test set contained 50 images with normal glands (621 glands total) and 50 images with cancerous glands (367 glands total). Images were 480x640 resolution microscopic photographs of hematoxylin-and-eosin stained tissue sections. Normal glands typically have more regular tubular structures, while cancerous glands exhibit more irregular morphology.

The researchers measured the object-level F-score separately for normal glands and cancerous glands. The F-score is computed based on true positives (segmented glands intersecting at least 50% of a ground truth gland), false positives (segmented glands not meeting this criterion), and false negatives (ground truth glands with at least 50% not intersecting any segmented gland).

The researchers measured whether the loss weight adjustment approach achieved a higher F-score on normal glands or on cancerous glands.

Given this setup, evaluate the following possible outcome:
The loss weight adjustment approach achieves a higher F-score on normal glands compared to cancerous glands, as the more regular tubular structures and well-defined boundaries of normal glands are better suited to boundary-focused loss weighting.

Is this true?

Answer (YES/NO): YES